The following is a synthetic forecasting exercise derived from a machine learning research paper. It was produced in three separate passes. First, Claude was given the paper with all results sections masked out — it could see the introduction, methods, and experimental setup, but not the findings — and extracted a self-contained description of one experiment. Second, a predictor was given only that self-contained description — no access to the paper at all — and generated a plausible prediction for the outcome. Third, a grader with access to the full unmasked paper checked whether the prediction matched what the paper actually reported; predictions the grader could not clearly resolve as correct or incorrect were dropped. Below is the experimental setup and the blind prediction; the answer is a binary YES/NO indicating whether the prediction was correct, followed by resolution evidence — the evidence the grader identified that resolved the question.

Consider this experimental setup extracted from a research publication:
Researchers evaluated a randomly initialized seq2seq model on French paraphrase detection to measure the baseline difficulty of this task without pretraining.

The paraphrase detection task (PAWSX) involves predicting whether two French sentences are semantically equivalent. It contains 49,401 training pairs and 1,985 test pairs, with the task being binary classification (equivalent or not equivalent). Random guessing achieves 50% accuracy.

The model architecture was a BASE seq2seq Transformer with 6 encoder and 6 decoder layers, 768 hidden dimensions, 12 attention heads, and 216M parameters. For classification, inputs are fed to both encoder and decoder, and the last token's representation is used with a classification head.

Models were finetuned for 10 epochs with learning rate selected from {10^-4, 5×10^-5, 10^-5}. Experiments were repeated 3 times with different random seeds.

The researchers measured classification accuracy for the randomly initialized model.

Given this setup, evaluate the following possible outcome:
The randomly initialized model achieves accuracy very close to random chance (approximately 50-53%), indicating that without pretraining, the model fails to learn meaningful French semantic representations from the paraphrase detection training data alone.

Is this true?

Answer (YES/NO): NO